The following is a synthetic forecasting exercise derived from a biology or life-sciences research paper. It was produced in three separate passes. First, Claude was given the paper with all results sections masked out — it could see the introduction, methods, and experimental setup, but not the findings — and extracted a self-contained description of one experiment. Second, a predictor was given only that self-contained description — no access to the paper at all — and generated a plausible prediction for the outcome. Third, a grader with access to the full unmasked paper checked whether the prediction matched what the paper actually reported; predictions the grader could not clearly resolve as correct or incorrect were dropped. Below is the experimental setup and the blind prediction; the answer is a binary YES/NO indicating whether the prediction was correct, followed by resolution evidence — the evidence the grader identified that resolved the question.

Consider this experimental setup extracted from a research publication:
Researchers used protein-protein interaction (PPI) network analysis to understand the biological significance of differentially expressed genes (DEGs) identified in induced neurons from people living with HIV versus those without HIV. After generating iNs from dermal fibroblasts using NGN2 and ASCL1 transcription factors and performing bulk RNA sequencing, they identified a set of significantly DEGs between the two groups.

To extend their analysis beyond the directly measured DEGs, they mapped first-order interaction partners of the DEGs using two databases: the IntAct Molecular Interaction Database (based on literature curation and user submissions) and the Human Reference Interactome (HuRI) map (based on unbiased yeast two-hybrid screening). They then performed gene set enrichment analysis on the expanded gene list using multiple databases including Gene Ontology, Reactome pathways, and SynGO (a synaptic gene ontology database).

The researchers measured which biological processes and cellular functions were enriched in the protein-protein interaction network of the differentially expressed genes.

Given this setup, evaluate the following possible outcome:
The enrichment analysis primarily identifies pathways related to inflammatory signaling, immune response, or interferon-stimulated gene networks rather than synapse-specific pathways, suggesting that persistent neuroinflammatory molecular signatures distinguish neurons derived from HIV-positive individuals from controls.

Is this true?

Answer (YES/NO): NO